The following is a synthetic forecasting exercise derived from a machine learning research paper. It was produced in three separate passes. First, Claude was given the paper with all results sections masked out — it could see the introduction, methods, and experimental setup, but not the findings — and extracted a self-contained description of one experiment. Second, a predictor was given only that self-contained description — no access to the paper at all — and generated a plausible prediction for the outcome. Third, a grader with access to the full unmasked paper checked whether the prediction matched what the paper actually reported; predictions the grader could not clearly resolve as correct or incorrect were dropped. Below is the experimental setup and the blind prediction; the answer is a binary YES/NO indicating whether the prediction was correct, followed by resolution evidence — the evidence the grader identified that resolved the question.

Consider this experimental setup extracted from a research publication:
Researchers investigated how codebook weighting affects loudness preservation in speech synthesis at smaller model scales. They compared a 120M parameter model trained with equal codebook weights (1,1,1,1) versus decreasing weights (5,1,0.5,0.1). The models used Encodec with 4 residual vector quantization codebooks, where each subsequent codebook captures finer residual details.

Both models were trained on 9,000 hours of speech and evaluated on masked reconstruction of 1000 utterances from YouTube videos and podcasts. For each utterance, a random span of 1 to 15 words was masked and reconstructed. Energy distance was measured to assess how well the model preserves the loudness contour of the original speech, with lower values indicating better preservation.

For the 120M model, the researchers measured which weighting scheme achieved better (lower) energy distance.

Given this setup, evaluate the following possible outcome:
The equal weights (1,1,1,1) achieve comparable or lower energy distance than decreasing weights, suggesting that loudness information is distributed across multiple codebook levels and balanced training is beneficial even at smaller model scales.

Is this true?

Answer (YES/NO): YES